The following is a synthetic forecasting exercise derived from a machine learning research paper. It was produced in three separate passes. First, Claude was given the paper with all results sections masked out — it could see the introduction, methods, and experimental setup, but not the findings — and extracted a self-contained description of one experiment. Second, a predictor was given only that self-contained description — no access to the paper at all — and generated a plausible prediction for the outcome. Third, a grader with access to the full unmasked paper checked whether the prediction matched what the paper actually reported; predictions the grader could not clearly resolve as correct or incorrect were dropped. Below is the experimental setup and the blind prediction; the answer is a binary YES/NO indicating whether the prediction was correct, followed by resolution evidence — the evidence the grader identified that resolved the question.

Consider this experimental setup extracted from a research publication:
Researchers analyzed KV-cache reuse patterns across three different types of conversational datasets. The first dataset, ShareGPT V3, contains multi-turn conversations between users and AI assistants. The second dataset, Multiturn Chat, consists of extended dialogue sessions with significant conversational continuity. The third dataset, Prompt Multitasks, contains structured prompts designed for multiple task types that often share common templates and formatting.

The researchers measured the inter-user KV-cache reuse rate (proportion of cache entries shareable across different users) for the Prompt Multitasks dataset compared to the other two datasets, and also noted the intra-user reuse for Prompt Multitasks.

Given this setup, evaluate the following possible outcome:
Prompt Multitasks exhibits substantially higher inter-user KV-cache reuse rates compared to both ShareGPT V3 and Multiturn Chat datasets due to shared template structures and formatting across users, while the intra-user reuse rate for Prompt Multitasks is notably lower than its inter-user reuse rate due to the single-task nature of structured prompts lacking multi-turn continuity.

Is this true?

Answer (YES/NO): YES